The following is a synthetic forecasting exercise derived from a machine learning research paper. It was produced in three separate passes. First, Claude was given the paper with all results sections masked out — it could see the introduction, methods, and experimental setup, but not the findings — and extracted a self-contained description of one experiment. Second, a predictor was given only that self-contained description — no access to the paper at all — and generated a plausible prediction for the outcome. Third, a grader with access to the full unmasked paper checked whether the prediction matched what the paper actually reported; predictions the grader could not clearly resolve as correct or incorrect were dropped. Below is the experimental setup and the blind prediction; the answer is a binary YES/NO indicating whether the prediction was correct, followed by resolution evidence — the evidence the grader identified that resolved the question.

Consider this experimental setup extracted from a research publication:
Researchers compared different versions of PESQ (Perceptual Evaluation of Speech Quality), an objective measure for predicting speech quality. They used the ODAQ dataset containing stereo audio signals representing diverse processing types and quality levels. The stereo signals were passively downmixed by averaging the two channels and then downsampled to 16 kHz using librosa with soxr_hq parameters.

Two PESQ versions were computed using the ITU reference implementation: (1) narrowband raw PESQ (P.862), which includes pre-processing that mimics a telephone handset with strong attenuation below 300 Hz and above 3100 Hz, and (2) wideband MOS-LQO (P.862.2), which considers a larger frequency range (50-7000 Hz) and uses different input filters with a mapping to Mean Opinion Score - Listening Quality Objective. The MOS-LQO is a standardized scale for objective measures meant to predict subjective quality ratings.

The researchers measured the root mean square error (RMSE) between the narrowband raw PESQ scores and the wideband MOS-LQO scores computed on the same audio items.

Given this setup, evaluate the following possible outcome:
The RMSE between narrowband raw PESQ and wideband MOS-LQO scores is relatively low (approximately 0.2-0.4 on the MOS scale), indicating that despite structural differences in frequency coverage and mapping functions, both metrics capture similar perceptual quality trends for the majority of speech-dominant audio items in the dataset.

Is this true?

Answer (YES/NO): NO